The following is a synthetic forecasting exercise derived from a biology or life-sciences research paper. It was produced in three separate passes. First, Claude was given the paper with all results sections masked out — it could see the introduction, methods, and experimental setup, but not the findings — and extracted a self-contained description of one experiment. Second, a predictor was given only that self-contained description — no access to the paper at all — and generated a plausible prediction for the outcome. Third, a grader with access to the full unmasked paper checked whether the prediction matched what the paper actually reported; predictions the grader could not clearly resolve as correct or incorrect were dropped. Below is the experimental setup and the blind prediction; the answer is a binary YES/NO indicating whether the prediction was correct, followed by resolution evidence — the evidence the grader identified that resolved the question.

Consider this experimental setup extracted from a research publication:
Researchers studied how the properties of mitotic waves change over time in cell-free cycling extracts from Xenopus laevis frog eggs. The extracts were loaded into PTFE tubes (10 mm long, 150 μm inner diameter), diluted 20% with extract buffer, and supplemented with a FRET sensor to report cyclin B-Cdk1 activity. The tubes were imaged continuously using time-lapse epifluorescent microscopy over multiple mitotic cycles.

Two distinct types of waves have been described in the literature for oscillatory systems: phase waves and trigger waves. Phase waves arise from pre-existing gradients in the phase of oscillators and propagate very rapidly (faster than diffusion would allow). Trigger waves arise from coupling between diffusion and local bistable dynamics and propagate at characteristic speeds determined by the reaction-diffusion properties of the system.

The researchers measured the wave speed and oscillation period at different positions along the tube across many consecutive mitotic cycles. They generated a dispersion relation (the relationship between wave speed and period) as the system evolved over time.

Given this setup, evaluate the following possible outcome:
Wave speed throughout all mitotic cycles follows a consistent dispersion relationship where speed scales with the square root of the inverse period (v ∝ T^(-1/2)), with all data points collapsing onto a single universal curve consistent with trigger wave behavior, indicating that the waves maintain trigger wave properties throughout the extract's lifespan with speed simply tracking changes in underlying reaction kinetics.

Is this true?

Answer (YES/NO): NO